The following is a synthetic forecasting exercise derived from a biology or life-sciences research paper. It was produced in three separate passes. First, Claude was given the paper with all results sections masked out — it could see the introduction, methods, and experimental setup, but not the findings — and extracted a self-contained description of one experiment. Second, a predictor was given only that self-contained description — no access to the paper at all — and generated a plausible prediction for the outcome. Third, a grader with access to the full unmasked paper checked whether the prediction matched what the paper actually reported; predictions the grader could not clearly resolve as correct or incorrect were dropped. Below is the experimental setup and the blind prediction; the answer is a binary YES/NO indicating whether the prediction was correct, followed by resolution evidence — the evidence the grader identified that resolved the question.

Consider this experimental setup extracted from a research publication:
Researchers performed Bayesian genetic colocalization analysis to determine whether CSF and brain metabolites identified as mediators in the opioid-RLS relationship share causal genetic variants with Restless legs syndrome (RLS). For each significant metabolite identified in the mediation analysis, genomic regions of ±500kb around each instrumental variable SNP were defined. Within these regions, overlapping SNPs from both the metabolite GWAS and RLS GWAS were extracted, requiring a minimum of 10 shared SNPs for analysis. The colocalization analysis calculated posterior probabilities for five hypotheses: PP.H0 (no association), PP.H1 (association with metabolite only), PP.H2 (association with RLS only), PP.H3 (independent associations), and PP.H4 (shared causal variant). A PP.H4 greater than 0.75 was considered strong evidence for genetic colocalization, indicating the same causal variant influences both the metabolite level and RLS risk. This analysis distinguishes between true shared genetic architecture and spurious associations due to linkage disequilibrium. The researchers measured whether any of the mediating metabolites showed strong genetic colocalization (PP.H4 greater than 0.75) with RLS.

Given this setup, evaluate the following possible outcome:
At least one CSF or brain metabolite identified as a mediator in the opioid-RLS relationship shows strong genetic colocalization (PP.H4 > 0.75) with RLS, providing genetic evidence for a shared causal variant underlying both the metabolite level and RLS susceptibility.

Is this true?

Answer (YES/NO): YES